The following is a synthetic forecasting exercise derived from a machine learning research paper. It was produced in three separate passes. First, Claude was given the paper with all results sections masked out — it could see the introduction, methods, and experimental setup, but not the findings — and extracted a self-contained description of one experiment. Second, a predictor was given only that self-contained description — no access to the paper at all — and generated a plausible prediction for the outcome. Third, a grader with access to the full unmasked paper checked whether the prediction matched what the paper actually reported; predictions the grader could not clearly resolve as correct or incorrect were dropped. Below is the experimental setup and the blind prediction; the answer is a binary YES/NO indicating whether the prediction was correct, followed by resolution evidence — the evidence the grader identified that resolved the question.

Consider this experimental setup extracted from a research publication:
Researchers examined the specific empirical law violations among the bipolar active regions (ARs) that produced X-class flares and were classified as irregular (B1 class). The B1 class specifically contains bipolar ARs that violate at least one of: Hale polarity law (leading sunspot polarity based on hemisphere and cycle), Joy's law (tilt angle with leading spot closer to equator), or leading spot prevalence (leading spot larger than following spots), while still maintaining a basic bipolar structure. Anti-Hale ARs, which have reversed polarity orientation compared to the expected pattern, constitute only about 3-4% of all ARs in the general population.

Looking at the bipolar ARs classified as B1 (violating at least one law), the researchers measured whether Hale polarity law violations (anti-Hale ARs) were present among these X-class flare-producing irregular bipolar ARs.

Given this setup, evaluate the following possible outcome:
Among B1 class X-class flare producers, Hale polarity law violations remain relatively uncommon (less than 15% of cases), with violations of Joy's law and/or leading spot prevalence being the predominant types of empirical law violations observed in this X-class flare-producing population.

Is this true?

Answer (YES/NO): NO